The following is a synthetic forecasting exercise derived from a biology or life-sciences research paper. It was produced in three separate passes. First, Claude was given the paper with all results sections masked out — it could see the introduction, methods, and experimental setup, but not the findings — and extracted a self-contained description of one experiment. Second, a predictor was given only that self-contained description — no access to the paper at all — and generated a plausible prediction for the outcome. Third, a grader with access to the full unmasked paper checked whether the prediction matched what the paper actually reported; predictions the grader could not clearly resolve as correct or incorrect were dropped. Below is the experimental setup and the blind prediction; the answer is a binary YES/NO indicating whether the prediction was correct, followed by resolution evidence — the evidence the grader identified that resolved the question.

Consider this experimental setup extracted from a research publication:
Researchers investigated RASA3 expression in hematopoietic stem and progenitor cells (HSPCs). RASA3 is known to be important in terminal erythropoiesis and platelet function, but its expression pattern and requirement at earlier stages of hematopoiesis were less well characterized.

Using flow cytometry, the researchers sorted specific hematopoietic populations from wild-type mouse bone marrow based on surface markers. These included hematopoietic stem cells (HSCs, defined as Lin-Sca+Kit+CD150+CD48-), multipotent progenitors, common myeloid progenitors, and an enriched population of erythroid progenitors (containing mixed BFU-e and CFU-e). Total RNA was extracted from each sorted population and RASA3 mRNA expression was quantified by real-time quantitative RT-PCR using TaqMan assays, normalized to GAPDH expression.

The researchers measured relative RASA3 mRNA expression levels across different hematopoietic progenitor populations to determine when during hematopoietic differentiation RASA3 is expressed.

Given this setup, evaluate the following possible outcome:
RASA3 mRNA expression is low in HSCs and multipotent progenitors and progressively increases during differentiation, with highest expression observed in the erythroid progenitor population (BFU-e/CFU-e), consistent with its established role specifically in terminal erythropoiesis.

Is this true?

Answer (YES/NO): NO